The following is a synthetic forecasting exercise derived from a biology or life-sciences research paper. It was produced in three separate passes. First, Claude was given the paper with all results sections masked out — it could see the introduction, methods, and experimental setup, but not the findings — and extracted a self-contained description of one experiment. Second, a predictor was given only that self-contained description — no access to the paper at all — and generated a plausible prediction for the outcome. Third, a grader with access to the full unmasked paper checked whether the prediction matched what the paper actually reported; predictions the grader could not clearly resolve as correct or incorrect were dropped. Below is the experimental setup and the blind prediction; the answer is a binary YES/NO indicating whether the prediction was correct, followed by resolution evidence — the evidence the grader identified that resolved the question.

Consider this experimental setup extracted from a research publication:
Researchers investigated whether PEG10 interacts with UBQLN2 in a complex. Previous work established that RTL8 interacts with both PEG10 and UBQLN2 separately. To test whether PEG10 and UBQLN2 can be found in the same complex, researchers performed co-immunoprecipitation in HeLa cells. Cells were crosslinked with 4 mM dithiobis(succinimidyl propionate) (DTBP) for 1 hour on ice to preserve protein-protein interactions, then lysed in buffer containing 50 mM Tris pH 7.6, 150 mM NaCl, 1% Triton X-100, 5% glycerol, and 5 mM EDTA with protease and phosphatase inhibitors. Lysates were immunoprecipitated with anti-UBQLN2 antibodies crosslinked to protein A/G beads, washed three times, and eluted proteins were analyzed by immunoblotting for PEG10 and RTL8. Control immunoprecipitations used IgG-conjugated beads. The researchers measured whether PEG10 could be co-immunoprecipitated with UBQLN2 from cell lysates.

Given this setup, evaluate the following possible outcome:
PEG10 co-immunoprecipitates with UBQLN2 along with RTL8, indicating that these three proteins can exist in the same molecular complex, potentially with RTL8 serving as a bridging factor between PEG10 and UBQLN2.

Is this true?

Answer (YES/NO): YES